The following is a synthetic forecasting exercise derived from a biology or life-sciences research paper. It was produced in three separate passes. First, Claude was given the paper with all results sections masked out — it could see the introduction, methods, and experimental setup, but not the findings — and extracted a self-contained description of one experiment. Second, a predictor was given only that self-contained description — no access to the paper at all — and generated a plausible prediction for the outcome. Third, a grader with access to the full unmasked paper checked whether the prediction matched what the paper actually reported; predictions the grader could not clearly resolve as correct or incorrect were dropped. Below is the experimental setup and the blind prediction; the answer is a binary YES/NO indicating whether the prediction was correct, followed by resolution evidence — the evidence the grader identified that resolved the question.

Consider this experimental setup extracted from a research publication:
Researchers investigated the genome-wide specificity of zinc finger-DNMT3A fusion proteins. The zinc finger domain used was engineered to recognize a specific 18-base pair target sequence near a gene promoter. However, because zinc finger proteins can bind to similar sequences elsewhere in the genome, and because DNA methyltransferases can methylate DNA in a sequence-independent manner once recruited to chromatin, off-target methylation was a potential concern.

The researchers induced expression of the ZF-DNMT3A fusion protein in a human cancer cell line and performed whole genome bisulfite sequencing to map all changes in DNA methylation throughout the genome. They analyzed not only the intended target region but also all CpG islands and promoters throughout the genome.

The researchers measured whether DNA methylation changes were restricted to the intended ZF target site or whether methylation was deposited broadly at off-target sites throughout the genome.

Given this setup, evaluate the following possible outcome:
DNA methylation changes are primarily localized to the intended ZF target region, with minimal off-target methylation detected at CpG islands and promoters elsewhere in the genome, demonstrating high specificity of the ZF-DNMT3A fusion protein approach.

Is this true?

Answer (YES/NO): NO